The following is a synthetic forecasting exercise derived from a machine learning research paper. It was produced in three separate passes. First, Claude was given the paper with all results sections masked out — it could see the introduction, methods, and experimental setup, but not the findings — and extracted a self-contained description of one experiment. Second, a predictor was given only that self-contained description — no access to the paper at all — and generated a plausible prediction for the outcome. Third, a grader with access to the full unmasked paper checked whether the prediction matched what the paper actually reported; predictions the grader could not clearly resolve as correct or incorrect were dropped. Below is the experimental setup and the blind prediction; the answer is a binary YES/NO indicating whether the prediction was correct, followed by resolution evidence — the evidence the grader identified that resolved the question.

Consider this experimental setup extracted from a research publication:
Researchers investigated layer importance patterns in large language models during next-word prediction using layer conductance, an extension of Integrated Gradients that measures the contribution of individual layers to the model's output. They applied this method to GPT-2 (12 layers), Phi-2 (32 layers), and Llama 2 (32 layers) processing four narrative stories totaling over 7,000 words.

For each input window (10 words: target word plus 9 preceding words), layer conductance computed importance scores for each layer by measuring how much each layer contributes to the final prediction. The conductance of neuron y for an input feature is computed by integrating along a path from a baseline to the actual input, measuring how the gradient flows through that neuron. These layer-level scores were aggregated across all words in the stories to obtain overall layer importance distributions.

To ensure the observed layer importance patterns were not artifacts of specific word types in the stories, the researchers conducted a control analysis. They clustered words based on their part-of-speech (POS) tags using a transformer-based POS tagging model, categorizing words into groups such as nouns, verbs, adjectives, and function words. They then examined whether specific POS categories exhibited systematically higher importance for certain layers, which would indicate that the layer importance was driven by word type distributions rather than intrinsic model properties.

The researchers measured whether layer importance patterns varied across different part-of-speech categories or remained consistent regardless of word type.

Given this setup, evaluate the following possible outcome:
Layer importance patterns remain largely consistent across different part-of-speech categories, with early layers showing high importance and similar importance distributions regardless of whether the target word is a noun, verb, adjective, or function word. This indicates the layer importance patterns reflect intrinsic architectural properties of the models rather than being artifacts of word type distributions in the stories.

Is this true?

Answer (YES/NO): NO